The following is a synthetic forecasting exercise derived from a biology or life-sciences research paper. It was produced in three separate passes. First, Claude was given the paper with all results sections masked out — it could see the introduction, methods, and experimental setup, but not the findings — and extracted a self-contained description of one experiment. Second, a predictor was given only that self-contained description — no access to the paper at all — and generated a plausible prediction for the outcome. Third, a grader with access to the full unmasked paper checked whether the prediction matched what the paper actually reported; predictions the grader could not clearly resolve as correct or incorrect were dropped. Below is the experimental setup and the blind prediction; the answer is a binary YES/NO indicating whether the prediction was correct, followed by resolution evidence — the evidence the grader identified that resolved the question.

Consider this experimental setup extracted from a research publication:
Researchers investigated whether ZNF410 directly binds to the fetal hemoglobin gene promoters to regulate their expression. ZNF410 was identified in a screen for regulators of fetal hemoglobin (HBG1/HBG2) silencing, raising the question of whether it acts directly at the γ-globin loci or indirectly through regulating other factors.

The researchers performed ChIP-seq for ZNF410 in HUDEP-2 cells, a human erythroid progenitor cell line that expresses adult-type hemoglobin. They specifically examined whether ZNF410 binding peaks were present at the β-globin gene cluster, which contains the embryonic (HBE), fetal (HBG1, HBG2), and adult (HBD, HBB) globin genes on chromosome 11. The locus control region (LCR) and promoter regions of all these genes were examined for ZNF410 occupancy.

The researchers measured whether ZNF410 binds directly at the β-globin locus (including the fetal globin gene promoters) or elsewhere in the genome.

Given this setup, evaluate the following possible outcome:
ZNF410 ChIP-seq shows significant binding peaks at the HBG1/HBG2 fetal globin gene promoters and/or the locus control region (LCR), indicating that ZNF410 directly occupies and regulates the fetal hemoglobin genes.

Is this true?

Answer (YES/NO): NO